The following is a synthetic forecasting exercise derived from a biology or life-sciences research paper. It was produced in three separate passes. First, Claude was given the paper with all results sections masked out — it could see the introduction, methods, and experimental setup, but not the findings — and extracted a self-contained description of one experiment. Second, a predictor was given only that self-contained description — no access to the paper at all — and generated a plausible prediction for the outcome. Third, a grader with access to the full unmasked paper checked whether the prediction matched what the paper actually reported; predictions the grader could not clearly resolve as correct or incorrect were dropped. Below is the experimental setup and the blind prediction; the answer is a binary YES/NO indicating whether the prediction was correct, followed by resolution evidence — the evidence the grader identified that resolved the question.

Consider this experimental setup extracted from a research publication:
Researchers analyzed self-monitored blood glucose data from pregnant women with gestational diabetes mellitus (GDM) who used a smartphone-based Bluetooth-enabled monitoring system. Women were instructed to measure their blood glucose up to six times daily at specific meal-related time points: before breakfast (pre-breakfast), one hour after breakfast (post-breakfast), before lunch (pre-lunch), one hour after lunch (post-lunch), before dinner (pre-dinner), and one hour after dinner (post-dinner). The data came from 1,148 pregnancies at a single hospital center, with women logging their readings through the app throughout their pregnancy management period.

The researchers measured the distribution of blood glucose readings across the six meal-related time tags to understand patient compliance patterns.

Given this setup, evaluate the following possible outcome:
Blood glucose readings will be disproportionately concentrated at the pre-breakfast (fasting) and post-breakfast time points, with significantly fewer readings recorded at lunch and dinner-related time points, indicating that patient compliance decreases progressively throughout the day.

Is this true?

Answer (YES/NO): NO